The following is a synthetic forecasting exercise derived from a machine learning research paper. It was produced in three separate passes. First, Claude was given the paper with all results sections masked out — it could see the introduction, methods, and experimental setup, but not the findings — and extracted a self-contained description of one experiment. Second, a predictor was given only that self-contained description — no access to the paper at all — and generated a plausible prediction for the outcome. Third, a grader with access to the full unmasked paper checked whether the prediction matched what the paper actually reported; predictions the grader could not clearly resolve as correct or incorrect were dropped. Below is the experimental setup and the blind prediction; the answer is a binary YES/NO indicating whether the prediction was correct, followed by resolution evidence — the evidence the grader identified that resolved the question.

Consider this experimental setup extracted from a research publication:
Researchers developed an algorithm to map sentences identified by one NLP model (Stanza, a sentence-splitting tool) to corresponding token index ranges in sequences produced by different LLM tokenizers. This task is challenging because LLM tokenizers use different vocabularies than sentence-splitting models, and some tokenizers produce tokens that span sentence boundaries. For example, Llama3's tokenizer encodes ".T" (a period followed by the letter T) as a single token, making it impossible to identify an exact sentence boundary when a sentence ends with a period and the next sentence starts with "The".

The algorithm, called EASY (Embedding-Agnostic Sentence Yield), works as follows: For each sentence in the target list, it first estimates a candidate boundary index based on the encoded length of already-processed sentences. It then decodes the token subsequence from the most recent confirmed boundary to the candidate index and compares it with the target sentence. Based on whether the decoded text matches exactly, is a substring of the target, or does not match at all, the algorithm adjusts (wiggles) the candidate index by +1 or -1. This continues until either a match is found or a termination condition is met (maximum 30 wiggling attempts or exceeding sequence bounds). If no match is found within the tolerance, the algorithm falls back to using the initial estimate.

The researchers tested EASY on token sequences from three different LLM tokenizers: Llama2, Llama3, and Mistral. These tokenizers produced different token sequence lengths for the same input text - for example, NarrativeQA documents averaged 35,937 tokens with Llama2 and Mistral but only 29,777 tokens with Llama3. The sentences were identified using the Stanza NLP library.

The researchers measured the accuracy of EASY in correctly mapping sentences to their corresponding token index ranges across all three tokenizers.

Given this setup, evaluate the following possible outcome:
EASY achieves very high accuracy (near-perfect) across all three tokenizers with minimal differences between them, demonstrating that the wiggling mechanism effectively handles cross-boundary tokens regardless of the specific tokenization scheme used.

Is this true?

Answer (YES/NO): NO